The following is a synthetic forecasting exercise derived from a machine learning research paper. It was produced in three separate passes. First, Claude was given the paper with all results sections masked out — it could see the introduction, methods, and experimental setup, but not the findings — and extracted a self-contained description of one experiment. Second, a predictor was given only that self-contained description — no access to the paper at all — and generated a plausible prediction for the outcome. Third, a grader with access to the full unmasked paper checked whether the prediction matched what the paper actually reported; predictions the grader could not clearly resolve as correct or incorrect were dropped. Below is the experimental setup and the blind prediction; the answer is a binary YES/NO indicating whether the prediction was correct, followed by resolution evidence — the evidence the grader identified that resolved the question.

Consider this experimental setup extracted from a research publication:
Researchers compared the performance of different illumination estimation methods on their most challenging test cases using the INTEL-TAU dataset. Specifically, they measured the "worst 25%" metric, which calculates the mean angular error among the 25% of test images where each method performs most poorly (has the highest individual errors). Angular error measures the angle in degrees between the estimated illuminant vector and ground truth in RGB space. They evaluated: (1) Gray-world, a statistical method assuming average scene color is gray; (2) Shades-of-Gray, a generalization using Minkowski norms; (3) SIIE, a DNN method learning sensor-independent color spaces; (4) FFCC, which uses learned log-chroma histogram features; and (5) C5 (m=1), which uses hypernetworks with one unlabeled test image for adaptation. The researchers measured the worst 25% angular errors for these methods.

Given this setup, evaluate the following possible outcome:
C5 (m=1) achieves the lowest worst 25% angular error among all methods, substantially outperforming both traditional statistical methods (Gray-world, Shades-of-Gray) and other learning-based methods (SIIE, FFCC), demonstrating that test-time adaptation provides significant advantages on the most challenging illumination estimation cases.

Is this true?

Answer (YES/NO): NO